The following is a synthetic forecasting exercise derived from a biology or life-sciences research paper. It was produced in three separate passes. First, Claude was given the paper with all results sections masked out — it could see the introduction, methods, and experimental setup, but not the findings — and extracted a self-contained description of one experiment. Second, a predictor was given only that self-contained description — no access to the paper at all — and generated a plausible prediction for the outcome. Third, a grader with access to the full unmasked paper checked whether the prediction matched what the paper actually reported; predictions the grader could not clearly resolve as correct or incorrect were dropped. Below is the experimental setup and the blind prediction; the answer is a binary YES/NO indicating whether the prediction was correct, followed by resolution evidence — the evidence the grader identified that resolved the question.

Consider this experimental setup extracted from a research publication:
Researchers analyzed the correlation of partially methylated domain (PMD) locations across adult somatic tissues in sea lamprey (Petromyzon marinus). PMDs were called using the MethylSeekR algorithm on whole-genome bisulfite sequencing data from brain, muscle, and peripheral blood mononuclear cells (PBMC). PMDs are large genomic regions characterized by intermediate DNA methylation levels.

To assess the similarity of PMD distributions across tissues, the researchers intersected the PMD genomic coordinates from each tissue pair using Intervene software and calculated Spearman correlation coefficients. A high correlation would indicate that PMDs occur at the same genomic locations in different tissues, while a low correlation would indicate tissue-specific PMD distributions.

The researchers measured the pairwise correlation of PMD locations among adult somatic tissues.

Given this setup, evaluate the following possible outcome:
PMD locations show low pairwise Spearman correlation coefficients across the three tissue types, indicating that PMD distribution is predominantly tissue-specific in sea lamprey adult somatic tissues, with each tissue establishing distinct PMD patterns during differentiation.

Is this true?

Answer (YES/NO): NO